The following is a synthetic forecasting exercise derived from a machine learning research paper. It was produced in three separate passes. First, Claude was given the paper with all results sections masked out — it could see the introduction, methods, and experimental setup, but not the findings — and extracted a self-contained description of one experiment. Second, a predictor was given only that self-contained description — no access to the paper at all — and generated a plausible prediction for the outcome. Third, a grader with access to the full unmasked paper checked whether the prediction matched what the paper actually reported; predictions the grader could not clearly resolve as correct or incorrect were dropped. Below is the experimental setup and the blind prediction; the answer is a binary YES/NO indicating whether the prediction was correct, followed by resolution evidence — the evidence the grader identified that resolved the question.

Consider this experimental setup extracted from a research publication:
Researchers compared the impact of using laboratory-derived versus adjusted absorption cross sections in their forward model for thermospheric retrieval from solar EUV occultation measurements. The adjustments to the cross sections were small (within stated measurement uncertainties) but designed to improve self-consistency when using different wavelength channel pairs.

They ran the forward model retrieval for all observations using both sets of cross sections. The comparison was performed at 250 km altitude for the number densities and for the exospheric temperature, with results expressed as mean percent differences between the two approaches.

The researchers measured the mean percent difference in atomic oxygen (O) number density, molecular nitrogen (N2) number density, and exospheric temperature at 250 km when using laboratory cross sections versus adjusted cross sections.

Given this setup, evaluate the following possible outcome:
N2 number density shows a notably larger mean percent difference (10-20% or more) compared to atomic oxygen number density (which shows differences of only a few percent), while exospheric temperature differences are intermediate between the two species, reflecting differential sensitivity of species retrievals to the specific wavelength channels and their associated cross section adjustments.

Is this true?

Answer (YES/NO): NO